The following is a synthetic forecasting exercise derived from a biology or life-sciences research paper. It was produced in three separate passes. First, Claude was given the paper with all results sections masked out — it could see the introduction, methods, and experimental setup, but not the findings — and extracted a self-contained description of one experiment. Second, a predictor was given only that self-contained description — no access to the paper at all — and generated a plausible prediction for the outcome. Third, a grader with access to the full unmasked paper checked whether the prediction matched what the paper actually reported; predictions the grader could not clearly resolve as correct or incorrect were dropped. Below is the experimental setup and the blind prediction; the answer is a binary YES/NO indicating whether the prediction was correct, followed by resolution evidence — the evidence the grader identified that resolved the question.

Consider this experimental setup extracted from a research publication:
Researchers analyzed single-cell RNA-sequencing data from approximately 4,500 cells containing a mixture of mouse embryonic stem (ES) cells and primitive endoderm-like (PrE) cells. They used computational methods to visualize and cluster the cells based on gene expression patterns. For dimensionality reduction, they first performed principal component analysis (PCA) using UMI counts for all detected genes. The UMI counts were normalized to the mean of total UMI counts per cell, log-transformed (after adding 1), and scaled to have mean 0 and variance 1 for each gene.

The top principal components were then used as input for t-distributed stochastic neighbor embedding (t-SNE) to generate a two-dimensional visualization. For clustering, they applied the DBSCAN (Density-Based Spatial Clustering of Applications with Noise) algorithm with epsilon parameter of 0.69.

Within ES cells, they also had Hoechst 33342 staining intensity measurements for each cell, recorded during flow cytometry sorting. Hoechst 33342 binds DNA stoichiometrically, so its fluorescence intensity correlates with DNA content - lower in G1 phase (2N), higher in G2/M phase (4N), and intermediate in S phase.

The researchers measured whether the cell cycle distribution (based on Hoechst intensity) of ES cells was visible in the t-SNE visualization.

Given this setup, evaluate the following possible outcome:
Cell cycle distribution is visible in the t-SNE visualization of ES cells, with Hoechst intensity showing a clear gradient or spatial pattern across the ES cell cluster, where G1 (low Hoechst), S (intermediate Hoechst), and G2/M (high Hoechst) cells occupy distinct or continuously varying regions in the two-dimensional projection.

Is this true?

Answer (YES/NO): YES